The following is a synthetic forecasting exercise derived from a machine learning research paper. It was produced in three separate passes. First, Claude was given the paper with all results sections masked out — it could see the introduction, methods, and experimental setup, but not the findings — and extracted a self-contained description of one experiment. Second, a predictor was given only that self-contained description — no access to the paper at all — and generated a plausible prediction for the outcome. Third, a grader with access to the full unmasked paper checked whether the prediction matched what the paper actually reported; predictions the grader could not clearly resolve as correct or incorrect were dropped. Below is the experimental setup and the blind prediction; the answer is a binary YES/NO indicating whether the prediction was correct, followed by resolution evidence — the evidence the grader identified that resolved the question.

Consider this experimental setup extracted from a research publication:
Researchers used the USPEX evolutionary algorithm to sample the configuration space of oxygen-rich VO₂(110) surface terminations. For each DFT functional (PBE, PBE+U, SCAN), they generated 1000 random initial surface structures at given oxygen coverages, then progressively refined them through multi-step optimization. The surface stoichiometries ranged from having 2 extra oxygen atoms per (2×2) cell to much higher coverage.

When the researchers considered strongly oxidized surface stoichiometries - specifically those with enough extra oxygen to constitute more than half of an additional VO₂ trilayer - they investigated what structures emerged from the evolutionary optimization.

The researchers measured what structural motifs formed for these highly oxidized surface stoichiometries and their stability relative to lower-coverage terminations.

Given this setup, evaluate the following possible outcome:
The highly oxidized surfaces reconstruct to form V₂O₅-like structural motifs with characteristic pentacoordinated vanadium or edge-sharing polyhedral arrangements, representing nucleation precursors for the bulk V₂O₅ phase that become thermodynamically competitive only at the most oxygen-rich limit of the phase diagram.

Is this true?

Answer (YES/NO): NO